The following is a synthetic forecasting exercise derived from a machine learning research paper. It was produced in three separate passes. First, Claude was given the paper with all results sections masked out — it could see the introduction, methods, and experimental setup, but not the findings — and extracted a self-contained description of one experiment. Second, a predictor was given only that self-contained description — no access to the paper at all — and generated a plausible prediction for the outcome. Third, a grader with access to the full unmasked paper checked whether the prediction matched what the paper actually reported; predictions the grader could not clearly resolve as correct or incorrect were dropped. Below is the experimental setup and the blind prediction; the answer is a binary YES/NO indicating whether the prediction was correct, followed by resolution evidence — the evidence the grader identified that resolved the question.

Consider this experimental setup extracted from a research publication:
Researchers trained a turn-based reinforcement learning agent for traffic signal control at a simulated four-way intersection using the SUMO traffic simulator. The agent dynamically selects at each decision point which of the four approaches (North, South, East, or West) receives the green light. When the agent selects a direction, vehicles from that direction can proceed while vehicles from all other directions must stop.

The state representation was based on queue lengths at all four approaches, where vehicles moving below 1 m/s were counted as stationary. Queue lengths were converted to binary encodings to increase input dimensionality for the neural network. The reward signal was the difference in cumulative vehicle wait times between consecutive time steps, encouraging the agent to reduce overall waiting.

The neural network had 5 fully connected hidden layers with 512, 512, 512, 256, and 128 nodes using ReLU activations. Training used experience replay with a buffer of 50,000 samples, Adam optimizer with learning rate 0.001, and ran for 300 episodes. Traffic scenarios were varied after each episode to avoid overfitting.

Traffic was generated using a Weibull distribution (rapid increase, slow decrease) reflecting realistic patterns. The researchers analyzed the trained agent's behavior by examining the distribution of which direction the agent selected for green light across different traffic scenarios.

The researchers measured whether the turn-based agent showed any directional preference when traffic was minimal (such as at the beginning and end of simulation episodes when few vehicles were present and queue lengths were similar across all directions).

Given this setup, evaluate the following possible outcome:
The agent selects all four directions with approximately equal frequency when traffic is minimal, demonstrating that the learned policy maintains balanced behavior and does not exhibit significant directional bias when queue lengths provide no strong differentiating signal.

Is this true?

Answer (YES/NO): NO